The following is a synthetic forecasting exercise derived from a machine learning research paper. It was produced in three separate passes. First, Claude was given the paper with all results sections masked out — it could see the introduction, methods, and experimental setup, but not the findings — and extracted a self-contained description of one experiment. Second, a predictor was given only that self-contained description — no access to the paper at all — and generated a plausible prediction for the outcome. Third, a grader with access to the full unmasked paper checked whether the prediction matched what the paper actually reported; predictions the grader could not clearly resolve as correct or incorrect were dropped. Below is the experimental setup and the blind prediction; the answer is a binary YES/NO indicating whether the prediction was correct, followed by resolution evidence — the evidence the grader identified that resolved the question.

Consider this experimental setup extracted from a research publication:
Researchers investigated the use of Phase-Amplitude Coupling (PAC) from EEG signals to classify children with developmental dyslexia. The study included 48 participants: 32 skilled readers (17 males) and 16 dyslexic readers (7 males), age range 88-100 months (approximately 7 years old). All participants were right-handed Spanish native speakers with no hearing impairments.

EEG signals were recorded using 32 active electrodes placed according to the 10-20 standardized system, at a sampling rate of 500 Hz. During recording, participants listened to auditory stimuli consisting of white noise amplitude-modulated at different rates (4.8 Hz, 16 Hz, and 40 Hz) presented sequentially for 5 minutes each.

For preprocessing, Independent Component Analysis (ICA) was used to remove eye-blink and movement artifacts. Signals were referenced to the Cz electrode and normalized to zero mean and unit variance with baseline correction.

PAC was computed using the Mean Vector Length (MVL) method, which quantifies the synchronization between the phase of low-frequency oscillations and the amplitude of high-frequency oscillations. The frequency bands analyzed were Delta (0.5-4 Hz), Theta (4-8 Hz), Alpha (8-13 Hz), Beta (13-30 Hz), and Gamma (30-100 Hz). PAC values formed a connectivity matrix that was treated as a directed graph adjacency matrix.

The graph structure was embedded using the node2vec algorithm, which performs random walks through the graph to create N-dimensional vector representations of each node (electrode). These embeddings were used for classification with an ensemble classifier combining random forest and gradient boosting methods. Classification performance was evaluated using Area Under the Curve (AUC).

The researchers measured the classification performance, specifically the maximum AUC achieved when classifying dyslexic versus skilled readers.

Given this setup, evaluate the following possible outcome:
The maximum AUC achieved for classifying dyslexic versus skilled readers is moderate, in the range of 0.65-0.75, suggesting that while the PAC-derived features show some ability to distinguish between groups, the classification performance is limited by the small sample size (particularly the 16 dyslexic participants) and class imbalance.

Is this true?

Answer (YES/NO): YES